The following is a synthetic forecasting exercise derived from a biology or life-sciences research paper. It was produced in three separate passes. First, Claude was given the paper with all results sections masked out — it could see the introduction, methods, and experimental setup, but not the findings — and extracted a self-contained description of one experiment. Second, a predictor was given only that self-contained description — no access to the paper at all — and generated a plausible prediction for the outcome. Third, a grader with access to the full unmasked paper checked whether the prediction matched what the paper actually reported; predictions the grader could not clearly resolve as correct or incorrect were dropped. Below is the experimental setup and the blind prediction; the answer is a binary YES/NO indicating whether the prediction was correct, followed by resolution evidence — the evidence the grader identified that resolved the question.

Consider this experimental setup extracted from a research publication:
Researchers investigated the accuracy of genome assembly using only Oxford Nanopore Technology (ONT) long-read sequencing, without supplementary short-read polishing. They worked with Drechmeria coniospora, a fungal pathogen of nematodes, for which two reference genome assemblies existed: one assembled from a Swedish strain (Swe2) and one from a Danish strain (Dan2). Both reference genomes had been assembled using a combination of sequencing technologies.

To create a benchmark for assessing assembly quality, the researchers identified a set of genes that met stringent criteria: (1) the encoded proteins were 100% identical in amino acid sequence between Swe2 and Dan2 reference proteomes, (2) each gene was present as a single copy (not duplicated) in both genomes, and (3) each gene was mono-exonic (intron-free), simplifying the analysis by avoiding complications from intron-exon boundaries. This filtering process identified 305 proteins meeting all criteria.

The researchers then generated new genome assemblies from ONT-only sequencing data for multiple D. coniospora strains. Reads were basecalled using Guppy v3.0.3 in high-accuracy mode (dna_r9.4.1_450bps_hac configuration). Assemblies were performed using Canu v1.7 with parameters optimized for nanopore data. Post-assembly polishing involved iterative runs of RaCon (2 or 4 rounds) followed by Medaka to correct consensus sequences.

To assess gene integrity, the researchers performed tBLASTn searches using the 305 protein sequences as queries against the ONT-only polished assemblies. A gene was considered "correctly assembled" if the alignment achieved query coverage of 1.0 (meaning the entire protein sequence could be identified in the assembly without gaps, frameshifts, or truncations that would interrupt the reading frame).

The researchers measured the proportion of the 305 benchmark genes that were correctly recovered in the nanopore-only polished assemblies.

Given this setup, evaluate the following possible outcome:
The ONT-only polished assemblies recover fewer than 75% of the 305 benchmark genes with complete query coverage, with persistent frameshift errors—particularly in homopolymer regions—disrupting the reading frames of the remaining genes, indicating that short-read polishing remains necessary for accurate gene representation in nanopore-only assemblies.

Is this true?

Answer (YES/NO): NO